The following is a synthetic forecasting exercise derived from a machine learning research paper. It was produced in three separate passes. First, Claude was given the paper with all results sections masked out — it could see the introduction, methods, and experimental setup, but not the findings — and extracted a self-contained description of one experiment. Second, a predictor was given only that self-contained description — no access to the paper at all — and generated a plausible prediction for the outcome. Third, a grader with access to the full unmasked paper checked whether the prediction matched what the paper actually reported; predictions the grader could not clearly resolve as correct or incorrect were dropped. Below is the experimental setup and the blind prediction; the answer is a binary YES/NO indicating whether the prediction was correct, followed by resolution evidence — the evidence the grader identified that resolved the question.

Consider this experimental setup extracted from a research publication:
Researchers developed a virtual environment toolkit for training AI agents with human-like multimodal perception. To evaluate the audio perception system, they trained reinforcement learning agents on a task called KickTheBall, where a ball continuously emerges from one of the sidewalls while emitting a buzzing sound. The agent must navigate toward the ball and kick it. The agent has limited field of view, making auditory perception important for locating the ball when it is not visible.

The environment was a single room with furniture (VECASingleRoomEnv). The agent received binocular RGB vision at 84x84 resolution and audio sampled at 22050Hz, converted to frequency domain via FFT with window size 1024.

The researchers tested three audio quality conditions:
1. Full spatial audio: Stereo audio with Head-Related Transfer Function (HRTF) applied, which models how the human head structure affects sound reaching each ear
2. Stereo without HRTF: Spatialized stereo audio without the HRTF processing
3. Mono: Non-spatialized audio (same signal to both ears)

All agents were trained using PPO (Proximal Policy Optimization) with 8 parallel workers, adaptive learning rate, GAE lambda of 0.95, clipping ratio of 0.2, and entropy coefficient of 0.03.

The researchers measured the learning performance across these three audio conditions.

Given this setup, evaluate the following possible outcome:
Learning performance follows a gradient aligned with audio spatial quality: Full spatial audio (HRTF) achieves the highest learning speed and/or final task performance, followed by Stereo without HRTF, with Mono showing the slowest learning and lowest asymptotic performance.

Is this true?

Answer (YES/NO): YES